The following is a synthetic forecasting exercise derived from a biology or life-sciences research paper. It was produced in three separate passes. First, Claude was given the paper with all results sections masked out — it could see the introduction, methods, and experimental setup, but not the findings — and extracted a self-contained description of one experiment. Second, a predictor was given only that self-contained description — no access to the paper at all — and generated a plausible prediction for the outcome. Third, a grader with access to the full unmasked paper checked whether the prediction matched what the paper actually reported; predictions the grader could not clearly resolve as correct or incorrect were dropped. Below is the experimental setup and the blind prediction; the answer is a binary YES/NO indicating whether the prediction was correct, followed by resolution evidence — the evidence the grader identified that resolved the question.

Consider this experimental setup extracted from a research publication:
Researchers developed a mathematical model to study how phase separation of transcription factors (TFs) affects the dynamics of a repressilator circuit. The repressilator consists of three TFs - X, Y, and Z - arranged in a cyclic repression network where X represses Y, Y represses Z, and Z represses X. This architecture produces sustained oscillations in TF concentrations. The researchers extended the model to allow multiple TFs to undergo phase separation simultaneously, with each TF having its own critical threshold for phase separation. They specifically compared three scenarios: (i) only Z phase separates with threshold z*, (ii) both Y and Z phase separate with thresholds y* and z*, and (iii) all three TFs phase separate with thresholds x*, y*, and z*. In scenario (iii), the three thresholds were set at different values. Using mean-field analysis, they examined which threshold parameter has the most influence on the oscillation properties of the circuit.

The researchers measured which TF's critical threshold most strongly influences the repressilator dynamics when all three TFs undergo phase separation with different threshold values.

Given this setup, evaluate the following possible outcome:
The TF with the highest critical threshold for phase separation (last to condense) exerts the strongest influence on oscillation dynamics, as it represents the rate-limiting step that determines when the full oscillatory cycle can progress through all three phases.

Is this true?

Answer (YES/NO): NO